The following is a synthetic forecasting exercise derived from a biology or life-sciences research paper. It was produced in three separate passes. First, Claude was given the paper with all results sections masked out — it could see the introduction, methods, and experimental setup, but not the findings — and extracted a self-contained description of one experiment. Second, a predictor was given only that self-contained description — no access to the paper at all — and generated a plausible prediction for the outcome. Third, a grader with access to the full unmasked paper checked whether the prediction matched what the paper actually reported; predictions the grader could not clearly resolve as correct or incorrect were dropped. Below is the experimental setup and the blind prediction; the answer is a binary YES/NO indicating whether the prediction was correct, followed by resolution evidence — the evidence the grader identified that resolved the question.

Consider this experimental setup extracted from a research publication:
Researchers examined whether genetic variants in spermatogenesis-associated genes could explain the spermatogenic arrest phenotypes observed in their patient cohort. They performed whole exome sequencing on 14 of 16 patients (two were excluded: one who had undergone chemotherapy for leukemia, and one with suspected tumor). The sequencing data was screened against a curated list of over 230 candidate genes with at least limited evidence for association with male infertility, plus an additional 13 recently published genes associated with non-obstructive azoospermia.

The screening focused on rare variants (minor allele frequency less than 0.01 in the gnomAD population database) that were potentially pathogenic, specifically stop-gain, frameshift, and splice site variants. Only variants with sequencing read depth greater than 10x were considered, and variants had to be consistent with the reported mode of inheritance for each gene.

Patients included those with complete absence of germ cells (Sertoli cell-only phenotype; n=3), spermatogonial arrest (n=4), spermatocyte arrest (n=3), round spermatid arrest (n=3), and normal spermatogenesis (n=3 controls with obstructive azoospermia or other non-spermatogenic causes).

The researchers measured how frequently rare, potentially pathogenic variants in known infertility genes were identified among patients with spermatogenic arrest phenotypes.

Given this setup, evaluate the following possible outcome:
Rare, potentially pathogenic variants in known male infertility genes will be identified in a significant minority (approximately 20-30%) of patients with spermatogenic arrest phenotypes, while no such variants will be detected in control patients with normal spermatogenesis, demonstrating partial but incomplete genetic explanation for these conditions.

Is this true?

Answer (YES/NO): NO